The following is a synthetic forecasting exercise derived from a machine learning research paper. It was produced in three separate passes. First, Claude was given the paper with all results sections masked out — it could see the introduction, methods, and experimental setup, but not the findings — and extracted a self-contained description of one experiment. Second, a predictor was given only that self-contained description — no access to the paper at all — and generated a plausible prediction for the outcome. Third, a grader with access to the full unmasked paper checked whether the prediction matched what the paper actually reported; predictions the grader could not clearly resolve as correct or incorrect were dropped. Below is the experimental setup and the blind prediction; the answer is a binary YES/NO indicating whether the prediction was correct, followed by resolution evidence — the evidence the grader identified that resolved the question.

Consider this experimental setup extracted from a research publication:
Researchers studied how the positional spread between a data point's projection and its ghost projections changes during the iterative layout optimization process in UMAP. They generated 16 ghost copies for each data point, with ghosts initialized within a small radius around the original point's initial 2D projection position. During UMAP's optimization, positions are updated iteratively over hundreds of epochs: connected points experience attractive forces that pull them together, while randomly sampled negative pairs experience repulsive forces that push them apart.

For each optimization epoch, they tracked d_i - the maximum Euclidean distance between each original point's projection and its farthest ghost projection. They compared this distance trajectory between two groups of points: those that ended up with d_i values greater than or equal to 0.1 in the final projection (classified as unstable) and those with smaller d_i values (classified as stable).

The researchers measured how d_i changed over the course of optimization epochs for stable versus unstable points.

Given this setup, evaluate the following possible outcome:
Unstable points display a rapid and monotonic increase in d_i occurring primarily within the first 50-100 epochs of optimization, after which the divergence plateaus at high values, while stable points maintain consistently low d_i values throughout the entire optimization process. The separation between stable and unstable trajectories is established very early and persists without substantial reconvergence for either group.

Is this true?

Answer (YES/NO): NO